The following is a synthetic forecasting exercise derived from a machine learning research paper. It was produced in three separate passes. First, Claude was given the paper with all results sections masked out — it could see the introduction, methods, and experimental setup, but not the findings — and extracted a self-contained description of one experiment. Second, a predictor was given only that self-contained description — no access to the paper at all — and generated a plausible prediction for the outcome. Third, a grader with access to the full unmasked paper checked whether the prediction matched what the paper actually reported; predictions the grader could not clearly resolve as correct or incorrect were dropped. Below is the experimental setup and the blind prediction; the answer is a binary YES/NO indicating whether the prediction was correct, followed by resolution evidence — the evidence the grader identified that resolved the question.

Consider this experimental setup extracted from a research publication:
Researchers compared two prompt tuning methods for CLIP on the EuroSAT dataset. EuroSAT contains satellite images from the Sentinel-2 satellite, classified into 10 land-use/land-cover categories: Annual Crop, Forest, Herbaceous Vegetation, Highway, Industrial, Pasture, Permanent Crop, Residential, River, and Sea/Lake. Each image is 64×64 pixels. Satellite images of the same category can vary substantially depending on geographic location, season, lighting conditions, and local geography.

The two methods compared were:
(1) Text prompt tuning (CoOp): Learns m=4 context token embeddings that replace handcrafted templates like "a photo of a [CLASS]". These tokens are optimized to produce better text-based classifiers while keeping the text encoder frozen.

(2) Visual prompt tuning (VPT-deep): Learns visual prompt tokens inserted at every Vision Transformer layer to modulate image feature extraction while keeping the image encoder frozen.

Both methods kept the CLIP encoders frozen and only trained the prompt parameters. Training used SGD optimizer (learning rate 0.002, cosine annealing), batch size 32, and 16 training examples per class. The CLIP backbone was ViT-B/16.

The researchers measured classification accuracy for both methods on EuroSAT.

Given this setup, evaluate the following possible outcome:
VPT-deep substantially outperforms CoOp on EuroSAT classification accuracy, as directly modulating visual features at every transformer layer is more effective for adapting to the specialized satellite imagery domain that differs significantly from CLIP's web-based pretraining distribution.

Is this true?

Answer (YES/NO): YES